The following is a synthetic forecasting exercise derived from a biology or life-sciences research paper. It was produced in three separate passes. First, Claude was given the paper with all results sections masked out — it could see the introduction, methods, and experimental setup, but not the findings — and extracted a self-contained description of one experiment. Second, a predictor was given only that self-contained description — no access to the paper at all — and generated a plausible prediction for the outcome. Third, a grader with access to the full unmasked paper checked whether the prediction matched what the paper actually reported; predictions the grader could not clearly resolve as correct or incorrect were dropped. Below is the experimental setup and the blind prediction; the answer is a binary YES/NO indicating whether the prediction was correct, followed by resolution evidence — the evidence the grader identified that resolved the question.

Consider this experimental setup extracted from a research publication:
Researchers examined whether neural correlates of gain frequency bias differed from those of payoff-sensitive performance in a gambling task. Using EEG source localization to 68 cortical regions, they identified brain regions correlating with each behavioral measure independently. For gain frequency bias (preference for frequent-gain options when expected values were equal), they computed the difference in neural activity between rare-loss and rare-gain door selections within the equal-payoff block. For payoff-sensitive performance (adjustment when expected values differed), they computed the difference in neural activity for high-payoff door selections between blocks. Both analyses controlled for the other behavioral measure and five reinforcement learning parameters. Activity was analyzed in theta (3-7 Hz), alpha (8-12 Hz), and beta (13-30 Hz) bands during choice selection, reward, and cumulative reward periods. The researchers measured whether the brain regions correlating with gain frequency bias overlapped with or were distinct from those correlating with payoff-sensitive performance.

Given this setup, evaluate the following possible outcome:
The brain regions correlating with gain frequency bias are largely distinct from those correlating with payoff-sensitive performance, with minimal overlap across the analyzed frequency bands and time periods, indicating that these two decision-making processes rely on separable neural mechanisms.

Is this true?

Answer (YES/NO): YES